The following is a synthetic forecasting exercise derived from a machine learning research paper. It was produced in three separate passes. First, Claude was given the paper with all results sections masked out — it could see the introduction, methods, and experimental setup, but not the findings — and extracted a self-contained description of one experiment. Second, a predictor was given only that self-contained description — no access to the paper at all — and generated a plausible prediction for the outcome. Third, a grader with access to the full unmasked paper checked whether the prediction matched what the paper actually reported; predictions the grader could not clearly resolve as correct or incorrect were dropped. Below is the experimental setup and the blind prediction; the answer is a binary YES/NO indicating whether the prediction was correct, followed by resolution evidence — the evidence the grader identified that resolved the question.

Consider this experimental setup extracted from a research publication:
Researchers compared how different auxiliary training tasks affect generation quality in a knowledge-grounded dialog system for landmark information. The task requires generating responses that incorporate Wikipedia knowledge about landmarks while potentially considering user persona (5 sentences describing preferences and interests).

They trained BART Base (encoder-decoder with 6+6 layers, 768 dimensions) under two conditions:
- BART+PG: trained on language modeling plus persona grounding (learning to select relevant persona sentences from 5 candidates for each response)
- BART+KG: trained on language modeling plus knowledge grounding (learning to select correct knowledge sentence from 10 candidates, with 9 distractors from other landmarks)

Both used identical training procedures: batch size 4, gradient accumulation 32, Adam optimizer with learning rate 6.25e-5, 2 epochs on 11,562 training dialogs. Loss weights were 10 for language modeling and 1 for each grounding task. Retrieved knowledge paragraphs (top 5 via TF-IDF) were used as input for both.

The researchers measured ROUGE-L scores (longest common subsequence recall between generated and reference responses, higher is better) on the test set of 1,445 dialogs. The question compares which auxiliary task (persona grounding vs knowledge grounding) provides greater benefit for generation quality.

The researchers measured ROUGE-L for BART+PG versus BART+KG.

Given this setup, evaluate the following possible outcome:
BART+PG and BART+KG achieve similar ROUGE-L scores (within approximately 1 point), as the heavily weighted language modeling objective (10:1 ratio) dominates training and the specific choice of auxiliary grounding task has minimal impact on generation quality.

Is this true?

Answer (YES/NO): NO